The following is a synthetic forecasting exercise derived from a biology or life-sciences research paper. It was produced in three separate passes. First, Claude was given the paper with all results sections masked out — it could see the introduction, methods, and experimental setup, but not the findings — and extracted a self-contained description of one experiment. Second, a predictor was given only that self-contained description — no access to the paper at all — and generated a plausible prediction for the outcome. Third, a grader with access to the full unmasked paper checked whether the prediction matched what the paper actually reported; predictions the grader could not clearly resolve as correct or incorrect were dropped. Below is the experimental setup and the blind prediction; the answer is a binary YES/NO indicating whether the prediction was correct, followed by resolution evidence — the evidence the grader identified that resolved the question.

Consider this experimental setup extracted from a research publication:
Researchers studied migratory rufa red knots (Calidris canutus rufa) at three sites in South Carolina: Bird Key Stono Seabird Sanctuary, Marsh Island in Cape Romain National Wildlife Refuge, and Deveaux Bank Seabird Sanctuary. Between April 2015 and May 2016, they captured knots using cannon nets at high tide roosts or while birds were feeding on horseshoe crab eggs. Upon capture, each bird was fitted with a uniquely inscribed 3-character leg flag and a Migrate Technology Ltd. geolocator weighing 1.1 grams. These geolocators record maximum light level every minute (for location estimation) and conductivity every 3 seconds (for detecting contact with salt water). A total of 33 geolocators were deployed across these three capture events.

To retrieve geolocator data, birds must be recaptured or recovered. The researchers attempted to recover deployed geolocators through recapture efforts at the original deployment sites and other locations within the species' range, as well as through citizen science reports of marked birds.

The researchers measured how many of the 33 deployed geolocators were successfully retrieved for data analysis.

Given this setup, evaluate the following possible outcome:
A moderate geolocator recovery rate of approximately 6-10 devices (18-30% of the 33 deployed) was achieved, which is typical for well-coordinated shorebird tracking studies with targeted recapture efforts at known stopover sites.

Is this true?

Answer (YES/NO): NO